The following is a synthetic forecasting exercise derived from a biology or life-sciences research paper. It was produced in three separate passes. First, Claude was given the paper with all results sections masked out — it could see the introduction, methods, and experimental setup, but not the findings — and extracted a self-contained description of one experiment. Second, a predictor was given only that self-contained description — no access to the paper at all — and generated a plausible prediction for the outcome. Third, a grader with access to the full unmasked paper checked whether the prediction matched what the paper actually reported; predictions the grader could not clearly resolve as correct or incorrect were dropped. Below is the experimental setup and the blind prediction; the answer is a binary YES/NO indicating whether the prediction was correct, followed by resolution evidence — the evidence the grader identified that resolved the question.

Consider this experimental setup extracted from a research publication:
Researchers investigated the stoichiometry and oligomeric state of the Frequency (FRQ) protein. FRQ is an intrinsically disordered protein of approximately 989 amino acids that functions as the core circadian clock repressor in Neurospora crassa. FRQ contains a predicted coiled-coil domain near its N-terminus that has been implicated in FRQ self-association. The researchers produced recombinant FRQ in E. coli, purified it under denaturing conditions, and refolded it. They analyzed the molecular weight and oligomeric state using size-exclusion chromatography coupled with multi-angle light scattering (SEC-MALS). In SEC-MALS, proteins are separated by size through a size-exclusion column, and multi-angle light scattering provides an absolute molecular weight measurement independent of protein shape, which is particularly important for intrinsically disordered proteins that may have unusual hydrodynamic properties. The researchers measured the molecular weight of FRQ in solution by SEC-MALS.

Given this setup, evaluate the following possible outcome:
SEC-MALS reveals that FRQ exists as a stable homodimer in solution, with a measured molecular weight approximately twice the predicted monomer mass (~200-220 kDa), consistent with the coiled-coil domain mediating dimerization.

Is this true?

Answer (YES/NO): NO